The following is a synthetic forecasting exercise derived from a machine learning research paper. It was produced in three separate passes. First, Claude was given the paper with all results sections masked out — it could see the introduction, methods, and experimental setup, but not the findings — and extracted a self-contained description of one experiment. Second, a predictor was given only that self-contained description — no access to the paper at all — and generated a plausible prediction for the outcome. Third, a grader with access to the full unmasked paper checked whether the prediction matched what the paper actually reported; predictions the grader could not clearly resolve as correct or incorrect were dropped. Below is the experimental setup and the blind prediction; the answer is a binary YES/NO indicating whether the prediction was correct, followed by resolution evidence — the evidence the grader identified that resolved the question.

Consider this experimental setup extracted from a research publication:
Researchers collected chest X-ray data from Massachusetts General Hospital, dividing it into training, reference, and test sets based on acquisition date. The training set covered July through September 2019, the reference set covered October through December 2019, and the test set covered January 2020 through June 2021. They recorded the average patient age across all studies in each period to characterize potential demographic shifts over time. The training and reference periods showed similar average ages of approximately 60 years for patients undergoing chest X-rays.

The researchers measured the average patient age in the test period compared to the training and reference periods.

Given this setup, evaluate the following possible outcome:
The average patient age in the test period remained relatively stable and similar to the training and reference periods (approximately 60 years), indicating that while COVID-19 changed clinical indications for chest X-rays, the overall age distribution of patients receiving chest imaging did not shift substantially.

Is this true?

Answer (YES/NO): YES